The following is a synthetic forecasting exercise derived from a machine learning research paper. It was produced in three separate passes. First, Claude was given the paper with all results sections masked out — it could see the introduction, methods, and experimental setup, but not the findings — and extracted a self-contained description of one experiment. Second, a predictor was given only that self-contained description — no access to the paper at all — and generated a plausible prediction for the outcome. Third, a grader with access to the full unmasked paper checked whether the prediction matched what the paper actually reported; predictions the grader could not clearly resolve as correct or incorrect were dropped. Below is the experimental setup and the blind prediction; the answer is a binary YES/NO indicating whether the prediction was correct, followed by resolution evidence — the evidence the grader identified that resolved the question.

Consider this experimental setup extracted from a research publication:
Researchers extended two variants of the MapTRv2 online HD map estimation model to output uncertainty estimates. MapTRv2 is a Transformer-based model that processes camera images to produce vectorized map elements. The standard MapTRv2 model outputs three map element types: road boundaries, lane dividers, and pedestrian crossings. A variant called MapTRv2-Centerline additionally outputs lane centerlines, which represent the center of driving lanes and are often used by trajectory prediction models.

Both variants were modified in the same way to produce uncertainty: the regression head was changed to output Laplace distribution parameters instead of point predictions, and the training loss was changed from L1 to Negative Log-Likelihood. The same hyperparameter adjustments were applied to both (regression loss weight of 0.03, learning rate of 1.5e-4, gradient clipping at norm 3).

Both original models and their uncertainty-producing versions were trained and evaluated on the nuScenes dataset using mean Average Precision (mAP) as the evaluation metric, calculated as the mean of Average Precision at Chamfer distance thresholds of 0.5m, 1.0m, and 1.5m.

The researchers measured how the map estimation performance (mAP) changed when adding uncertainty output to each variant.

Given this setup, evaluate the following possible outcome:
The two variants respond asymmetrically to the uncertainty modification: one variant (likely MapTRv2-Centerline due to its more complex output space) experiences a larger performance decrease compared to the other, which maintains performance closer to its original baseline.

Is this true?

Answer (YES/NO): NO